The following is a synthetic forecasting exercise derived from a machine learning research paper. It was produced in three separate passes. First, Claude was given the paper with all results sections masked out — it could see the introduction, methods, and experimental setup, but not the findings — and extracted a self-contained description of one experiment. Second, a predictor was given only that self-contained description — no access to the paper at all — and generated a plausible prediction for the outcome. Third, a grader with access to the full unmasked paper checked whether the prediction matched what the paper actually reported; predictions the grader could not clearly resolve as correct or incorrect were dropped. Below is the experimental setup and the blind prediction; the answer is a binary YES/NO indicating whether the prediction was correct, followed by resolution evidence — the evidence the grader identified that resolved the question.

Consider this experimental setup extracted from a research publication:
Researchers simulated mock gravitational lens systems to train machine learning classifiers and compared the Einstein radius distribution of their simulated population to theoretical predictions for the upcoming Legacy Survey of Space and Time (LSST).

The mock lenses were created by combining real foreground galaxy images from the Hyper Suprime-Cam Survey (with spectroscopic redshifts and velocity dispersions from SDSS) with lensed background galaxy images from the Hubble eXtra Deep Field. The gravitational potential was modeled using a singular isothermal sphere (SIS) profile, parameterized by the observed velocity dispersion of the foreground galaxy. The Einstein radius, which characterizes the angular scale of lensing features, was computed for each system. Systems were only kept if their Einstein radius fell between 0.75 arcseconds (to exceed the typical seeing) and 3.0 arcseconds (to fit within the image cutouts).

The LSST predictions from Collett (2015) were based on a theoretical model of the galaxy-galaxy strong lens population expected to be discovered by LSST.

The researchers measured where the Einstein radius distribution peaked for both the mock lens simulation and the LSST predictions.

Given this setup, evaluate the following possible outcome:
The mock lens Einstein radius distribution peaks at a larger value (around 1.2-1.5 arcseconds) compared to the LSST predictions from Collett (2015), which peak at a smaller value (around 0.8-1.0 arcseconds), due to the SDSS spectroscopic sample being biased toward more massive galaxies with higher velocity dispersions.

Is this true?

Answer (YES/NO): NO